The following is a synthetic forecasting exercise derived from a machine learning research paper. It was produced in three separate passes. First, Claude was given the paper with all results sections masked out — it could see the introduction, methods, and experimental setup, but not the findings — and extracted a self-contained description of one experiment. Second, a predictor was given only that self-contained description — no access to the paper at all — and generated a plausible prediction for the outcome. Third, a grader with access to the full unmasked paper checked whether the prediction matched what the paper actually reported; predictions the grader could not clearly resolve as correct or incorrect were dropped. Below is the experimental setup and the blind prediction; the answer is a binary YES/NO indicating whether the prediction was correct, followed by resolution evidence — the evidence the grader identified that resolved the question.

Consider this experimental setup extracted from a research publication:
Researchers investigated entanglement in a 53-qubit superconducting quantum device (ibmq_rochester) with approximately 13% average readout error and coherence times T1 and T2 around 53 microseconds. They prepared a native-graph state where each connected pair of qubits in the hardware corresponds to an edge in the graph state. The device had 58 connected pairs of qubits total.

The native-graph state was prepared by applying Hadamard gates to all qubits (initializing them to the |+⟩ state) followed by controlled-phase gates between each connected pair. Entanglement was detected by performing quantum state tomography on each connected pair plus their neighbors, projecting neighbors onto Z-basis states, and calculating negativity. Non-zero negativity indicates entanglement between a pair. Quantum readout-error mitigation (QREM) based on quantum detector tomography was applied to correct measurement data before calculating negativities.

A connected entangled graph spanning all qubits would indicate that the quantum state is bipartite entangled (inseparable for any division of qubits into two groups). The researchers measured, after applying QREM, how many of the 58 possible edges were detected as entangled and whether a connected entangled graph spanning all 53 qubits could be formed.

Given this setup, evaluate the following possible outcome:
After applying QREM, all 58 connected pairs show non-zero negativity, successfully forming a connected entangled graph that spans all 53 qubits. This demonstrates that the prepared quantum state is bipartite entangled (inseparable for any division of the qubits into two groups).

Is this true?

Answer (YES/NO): NO